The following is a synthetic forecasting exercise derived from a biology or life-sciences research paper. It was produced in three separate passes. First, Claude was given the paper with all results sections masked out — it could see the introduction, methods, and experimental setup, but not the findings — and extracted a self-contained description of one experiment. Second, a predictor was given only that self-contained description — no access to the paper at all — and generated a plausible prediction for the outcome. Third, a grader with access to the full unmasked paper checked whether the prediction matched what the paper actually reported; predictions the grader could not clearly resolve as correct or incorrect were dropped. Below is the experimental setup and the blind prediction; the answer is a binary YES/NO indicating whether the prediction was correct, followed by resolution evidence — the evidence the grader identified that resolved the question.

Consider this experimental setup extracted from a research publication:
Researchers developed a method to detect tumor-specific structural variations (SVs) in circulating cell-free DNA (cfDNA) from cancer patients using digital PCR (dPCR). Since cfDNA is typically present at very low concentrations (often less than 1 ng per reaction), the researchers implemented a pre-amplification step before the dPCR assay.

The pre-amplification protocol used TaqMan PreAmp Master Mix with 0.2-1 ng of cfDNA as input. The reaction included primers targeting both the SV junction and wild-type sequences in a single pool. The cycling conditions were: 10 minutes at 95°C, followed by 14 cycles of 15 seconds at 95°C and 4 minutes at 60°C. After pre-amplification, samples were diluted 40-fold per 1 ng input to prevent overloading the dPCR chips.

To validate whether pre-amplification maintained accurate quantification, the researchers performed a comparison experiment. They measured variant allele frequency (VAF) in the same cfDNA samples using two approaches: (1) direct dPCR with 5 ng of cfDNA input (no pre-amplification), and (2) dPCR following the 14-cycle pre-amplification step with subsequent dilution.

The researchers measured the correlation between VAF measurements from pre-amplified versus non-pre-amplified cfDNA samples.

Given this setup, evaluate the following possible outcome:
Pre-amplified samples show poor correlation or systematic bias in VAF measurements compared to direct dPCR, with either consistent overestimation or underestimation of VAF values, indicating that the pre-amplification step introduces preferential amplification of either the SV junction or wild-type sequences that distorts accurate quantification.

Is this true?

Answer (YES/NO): YES